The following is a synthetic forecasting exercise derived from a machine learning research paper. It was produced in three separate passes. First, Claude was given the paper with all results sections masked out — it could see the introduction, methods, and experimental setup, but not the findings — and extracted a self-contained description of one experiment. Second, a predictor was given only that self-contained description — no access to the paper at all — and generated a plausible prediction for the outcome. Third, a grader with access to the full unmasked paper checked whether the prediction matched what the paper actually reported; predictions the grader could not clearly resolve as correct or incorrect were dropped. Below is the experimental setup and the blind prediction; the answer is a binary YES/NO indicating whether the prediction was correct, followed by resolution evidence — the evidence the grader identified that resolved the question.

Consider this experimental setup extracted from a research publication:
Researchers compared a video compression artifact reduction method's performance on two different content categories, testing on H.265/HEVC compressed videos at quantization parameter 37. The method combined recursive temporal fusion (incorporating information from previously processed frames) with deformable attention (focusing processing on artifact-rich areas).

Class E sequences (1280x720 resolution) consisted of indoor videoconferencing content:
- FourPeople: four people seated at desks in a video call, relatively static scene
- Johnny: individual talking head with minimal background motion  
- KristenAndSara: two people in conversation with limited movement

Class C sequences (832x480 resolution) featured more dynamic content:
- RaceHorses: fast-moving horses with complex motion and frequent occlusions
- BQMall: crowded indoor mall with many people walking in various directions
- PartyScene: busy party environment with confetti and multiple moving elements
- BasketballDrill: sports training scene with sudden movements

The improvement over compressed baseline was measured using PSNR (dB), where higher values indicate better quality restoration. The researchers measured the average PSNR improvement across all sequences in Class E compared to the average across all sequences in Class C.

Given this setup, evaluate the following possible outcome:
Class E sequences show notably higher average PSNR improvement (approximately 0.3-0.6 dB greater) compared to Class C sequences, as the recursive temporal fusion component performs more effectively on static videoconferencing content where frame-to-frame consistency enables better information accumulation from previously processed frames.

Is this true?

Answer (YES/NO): YES